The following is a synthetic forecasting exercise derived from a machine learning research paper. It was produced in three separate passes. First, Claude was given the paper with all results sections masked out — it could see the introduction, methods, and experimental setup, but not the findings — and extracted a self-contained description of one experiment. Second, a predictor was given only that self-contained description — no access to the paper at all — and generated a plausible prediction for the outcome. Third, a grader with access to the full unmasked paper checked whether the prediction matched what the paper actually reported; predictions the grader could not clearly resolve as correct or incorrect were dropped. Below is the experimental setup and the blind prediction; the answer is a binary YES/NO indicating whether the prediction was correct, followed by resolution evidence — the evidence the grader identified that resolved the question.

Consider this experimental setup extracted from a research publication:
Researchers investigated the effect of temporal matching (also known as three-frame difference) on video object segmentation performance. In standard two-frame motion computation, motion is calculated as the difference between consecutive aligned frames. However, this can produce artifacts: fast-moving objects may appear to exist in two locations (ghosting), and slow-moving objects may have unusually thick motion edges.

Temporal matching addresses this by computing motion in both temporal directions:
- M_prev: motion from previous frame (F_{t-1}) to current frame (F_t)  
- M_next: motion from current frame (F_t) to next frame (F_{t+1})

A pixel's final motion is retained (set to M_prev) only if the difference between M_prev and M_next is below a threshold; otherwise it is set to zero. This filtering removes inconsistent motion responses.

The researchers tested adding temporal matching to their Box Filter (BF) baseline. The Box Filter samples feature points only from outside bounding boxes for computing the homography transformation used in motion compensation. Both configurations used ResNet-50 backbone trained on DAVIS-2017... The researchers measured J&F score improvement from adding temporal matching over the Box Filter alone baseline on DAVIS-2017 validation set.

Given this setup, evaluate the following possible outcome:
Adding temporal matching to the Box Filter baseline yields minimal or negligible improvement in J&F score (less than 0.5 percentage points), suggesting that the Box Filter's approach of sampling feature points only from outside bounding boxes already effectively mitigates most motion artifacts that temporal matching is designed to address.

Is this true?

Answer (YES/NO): YES